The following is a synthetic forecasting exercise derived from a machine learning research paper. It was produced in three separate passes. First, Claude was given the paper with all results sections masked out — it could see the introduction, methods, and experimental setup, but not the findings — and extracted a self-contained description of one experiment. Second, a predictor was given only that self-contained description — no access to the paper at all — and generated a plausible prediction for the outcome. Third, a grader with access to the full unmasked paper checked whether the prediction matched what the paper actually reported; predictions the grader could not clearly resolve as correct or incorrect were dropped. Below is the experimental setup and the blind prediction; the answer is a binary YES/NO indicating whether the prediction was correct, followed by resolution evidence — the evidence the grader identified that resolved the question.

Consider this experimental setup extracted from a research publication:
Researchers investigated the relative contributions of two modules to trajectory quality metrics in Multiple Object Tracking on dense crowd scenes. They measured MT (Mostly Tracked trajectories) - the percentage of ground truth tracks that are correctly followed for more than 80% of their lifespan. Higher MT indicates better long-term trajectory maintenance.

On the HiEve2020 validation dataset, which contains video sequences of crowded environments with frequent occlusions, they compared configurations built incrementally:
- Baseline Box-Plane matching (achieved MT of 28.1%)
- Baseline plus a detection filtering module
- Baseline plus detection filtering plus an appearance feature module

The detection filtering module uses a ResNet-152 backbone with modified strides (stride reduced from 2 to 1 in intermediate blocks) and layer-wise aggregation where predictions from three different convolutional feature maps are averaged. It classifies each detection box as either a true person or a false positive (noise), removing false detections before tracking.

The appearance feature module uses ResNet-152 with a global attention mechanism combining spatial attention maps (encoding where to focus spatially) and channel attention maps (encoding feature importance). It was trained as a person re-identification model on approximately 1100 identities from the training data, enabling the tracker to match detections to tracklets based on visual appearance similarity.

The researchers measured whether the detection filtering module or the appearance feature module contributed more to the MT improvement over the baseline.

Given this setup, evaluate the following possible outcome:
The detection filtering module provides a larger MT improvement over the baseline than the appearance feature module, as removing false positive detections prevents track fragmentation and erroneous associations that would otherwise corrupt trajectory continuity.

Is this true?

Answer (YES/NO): NO